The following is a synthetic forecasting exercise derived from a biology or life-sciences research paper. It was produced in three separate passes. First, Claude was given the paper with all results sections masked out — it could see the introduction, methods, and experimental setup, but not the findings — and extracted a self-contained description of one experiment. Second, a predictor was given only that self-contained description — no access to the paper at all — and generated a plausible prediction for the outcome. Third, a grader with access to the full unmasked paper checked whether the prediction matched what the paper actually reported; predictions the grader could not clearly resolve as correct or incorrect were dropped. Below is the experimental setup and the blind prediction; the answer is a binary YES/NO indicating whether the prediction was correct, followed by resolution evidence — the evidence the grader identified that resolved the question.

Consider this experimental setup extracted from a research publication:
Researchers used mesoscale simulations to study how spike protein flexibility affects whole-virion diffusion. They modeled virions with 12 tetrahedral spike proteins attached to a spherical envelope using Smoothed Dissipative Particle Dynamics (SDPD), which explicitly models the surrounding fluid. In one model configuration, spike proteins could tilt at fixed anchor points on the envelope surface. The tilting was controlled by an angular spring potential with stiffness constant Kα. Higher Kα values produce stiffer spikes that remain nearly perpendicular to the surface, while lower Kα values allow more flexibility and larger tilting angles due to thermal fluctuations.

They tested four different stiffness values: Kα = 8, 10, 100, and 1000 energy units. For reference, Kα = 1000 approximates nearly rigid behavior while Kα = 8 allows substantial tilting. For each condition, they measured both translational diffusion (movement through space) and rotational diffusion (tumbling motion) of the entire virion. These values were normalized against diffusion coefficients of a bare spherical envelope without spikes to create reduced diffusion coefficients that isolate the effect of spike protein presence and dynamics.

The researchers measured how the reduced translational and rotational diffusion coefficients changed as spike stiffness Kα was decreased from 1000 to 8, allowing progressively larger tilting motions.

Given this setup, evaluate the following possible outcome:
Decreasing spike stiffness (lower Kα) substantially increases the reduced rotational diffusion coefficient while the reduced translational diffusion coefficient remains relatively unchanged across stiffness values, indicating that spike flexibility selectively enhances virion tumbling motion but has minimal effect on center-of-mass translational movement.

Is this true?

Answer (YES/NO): NO